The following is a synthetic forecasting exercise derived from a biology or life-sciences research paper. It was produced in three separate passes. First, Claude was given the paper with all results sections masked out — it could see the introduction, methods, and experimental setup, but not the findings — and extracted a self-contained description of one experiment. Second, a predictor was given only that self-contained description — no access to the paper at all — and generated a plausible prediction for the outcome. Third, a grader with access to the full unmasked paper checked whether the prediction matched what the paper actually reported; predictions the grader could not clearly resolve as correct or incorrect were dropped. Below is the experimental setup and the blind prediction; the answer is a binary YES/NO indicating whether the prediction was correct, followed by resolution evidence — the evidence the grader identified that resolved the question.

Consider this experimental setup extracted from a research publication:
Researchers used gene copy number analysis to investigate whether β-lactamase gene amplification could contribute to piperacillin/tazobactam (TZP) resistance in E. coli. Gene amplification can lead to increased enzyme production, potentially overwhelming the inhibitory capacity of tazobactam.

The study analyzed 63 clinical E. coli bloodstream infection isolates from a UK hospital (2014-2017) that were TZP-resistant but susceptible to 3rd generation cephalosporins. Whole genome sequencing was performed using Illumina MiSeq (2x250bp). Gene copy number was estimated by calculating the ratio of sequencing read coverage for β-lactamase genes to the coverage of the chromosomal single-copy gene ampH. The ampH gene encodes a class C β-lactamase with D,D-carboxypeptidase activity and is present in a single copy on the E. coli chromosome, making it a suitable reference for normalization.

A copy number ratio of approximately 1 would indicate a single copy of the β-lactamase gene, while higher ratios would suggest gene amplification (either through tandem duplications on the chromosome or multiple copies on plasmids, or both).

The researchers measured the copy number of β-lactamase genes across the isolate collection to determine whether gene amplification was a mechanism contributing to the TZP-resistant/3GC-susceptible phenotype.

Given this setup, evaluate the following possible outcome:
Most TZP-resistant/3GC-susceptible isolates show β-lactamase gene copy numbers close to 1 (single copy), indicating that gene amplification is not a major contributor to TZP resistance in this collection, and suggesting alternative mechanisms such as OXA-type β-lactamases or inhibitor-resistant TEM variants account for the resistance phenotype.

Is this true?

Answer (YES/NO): NO